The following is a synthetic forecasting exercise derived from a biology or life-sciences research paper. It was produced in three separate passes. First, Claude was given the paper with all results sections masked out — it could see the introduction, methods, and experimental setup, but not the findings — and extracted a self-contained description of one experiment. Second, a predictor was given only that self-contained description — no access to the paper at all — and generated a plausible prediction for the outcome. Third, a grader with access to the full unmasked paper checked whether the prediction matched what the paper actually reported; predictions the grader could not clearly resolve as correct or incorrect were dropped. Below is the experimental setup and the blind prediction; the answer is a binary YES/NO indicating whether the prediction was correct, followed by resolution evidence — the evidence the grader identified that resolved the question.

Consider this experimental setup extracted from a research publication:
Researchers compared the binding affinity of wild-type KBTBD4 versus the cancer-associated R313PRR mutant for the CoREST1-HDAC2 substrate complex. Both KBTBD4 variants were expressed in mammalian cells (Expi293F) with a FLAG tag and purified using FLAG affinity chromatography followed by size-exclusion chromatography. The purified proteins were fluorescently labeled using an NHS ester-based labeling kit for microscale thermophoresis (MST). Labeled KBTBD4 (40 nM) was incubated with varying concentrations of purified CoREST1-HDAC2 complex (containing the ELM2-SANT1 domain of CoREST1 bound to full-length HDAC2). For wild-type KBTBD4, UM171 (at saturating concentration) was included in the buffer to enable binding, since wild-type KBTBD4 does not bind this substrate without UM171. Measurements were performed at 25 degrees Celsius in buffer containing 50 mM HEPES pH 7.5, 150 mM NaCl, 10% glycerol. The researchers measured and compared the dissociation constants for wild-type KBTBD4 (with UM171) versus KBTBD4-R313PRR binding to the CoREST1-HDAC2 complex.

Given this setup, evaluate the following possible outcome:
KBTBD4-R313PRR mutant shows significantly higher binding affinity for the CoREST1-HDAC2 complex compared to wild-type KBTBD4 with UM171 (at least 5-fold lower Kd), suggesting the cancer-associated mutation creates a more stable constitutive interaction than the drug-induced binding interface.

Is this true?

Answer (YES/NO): YES